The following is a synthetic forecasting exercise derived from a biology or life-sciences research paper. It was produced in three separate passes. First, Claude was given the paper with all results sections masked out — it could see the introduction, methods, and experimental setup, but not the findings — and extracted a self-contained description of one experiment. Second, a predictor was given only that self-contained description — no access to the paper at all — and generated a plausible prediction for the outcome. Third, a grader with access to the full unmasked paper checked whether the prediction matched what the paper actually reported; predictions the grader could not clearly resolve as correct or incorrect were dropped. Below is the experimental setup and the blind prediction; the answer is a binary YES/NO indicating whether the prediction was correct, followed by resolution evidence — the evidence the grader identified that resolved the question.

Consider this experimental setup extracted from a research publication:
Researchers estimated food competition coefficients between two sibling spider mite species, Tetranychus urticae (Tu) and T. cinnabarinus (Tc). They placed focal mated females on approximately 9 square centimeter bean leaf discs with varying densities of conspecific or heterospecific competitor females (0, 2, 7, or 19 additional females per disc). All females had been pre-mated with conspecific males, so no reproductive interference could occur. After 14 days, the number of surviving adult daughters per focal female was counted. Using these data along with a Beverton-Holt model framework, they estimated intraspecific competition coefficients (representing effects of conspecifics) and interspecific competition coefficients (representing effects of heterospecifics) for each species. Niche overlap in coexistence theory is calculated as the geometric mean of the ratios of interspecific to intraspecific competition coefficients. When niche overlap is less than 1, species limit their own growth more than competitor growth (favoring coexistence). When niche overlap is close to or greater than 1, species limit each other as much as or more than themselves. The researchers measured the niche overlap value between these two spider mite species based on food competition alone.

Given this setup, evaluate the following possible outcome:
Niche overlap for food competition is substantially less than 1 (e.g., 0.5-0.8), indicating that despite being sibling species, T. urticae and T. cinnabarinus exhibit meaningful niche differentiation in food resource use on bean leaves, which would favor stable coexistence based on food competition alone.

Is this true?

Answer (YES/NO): NO